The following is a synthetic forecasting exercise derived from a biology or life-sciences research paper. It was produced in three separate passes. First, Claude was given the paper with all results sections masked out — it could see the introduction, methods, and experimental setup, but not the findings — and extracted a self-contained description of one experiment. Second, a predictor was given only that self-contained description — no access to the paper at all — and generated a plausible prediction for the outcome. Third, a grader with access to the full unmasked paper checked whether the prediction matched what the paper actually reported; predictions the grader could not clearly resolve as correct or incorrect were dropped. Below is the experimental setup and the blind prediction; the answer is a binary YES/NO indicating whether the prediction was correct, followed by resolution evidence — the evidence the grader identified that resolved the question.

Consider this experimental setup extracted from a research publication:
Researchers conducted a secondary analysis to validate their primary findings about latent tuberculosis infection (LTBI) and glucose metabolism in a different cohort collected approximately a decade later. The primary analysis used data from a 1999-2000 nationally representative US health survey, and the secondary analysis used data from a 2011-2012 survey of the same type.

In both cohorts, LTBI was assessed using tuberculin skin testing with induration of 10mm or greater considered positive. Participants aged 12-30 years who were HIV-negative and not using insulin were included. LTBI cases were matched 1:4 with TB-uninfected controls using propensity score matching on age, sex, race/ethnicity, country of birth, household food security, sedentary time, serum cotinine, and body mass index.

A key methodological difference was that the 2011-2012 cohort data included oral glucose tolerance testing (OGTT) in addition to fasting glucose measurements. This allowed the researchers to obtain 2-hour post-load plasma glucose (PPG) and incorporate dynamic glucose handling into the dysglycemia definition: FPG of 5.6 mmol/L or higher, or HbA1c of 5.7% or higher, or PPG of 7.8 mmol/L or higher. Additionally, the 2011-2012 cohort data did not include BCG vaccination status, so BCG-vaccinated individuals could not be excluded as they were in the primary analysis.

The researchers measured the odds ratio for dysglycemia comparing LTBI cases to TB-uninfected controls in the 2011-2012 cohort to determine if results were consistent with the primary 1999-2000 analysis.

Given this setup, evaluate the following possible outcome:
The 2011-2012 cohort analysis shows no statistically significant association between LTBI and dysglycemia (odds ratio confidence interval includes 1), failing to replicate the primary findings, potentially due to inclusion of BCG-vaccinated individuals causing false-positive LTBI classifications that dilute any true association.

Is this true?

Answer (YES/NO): NO